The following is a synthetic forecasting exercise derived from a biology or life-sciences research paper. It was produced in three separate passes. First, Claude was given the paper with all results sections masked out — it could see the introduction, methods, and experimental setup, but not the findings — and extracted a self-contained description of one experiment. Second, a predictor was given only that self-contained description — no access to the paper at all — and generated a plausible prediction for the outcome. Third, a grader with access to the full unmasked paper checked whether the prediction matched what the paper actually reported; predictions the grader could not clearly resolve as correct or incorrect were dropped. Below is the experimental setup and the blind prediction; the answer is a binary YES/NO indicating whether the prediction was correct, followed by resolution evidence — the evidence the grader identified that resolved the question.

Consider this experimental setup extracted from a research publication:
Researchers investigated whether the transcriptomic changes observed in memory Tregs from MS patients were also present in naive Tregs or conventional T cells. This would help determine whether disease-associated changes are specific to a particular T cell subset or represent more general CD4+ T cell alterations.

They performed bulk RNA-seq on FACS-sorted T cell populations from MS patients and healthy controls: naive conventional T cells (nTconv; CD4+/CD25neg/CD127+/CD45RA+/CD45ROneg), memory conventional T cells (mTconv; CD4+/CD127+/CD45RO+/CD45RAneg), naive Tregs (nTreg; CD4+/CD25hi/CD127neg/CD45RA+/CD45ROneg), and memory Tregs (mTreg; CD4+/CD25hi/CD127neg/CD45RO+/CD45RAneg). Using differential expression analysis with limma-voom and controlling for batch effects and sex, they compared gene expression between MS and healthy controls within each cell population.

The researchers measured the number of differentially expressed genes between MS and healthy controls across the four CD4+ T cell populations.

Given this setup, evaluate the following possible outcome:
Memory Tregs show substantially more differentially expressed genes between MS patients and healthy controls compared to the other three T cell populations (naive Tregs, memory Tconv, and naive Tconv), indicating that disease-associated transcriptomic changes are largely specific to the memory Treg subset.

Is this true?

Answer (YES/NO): NO